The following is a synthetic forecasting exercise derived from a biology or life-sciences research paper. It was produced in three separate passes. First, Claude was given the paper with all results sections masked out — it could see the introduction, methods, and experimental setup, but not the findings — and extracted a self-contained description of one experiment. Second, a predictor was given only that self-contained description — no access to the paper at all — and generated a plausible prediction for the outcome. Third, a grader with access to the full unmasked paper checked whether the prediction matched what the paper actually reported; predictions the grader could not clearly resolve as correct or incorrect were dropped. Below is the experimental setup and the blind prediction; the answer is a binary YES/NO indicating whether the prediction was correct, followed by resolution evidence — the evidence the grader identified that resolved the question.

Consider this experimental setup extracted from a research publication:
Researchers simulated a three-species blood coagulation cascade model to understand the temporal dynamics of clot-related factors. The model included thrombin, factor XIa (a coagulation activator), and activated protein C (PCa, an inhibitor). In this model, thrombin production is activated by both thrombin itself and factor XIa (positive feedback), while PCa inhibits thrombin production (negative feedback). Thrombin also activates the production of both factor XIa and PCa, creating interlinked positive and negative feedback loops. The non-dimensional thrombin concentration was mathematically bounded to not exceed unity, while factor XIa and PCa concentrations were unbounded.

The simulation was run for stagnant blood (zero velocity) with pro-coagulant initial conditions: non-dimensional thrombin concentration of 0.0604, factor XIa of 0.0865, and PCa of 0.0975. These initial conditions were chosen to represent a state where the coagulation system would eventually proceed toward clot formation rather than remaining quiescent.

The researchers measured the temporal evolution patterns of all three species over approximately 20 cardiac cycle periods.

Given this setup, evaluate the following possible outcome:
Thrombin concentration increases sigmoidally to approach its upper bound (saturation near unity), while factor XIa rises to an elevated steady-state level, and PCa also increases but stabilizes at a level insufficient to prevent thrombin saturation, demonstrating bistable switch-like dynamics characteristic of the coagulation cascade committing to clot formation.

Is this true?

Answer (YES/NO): NO